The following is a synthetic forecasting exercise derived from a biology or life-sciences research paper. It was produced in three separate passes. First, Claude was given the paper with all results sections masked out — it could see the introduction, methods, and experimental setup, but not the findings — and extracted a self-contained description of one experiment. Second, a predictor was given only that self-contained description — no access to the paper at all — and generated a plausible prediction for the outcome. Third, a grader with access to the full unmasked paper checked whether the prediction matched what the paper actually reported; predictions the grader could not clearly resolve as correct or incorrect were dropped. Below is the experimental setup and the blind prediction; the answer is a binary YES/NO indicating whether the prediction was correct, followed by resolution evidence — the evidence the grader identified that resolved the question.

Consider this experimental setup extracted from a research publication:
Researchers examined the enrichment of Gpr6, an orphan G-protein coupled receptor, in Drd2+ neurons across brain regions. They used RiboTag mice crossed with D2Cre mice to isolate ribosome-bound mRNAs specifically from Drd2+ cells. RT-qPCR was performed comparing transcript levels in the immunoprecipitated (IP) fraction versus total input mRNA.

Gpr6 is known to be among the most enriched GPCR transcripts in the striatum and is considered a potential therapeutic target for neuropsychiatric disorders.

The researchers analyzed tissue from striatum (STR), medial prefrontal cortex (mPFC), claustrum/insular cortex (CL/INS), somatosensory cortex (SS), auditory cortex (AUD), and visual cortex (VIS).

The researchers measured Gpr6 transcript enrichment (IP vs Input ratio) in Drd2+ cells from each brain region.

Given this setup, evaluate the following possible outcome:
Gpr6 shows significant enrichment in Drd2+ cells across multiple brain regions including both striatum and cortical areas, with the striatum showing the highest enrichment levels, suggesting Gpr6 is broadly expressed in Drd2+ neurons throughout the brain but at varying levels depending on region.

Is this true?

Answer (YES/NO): NO